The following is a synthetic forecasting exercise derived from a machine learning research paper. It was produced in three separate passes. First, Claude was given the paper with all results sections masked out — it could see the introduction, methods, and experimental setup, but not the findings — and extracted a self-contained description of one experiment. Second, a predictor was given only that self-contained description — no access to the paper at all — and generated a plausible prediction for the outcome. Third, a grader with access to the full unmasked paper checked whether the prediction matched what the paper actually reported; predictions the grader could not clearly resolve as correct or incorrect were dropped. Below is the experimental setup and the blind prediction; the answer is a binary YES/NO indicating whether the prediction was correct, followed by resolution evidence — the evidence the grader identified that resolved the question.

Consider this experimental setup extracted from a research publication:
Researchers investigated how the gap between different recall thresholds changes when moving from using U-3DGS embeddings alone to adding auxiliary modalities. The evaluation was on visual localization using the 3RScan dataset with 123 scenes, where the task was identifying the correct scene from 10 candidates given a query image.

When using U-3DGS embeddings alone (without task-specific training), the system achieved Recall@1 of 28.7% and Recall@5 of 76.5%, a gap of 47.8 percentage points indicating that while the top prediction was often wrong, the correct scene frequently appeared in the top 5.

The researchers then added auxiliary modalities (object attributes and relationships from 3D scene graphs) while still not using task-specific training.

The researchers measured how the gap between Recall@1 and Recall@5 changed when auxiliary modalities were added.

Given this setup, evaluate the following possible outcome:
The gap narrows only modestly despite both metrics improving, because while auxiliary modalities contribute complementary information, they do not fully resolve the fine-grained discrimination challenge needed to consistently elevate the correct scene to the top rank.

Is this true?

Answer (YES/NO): YES